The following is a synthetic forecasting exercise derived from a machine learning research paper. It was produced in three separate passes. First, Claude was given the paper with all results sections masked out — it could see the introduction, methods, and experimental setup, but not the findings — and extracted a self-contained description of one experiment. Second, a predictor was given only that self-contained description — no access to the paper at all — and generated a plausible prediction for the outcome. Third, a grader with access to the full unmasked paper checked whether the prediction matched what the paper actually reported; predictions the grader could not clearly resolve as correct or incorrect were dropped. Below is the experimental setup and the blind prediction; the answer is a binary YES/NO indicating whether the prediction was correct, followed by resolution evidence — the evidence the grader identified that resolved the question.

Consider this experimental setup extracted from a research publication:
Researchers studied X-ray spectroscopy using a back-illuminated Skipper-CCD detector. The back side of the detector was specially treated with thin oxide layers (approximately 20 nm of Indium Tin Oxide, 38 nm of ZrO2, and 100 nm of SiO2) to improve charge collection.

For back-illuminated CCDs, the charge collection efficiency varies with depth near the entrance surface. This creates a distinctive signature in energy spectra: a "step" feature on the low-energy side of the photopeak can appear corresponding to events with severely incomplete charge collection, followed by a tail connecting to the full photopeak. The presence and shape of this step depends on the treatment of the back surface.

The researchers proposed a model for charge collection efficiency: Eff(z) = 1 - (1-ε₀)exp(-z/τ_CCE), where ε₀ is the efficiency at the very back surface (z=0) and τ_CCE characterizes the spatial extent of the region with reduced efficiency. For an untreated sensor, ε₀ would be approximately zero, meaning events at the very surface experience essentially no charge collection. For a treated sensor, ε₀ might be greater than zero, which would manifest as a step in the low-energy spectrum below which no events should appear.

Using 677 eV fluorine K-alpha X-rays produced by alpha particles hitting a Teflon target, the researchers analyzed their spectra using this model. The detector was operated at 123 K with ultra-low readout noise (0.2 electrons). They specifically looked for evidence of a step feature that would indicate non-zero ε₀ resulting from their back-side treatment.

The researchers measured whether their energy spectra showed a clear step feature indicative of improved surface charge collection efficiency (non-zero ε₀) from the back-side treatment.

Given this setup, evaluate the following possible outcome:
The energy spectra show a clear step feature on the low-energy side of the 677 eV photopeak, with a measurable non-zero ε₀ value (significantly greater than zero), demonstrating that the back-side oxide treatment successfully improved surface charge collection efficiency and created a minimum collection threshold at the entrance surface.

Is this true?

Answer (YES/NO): NO